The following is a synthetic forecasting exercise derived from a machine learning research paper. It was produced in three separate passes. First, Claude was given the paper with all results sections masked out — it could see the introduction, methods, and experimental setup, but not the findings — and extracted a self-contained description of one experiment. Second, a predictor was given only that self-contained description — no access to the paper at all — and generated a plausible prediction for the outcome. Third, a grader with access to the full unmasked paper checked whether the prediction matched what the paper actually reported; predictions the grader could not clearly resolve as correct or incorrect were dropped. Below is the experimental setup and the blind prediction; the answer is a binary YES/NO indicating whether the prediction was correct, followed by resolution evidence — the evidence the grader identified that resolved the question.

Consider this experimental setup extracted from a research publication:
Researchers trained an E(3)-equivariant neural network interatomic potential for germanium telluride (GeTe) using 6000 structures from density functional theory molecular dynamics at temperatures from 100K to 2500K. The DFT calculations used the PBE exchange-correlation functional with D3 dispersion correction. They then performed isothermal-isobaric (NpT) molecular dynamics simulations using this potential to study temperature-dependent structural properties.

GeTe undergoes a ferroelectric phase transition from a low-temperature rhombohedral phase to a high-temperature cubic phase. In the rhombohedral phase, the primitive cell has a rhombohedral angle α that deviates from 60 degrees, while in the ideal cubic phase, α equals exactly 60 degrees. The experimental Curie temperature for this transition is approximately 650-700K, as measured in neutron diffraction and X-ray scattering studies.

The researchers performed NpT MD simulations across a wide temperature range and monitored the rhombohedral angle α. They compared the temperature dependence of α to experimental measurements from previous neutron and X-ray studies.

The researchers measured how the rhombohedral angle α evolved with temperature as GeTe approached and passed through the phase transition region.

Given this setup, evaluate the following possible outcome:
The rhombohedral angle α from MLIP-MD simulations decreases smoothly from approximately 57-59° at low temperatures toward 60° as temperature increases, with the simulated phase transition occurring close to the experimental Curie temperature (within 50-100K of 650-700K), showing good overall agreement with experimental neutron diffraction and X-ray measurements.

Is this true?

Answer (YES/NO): NO